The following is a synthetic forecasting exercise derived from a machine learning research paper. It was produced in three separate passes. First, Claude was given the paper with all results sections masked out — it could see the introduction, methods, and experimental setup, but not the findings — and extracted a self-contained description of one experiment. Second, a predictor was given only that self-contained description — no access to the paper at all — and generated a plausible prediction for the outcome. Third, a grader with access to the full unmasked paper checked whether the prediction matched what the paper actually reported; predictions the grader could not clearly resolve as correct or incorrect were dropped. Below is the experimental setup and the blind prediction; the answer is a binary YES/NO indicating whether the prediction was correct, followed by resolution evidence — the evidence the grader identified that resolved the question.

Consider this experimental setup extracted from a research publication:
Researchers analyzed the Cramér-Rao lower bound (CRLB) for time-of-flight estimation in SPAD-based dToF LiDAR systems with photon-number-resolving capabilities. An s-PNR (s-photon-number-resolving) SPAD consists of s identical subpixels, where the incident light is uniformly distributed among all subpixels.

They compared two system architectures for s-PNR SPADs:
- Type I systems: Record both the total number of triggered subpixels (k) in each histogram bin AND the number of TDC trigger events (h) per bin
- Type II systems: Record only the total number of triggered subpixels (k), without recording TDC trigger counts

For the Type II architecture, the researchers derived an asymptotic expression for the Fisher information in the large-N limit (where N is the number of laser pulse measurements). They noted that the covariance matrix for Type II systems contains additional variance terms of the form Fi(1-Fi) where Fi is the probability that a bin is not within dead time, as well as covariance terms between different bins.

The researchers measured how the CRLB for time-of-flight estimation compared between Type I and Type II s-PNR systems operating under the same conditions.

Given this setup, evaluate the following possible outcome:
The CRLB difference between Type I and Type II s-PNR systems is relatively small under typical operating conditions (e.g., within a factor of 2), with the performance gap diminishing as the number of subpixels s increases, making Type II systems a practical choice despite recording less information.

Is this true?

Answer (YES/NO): NO